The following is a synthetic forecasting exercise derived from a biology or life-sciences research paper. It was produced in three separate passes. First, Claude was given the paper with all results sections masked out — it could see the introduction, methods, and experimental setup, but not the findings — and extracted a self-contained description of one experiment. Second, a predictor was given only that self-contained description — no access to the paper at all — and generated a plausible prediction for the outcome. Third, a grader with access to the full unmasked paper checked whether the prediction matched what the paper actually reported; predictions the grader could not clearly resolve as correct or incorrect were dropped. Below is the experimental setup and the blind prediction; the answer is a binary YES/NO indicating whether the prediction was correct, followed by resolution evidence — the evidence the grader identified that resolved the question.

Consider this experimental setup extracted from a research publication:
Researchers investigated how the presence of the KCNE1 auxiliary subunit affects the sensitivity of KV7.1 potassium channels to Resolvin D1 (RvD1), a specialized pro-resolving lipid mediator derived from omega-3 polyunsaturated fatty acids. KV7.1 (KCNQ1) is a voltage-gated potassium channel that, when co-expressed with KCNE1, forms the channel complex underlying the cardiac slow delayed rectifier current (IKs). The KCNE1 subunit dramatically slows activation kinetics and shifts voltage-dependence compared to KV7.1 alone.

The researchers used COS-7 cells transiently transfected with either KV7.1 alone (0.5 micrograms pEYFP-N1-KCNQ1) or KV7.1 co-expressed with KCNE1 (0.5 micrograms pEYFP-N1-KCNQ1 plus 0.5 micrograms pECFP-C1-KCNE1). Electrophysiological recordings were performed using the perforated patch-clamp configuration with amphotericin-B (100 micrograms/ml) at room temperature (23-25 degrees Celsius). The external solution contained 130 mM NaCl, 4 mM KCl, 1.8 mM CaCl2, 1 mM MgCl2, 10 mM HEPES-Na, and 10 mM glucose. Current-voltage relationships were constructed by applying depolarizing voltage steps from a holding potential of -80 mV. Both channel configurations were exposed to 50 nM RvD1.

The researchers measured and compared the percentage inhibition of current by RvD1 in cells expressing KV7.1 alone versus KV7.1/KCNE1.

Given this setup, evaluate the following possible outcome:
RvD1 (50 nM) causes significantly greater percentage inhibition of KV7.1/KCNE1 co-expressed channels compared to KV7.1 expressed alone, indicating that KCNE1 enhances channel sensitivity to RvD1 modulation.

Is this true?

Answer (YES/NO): YES